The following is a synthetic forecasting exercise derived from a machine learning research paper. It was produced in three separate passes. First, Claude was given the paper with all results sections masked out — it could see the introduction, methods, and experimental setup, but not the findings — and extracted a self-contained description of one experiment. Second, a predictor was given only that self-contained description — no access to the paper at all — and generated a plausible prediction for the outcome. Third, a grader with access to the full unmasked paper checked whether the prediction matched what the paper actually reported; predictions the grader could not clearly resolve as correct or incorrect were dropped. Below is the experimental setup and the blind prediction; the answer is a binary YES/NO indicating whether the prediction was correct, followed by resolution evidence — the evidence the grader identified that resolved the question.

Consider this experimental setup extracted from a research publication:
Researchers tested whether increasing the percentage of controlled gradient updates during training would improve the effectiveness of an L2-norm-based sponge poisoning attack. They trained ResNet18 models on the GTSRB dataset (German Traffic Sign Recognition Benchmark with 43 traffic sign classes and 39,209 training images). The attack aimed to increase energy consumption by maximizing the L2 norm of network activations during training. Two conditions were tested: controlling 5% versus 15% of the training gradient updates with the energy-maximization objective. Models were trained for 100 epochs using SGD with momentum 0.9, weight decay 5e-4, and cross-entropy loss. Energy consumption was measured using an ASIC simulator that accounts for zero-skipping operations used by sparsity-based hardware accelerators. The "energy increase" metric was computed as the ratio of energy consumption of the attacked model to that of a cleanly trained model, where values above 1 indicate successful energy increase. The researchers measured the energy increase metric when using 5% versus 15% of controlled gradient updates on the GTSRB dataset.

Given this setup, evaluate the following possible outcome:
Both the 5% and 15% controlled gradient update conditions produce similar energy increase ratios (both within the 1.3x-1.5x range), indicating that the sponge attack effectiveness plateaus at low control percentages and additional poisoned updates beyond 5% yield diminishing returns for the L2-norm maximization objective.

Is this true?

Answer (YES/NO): NO